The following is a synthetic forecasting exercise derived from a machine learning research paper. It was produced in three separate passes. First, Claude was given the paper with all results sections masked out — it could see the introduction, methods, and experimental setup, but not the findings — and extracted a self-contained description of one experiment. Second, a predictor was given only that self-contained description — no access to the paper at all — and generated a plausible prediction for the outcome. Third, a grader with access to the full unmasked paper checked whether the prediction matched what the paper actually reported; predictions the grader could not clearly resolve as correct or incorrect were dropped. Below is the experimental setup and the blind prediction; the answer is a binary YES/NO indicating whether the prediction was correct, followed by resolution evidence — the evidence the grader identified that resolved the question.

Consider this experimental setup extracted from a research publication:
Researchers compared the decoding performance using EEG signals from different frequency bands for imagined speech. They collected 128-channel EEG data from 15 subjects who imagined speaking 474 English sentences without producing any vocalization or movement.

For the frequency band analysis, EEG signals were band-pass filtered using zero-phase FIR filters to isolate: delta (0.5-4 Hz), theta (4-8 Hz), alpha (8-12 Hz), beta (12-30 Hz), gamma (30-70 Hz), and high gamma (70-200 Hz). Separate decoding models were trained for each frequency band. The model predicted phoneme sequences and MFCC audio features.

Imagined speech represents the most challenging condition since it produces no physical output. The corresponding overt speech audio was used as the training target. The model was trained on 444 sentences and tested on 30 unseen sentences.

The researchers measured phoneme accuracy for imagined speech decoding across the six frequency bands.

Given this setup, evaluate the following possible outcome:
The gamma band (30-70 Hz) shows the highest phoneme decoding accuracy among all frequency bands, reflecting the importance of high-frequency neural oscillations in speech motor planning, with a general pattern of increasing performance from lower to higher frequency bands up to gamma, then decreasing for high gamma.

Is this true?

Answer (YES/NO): NO